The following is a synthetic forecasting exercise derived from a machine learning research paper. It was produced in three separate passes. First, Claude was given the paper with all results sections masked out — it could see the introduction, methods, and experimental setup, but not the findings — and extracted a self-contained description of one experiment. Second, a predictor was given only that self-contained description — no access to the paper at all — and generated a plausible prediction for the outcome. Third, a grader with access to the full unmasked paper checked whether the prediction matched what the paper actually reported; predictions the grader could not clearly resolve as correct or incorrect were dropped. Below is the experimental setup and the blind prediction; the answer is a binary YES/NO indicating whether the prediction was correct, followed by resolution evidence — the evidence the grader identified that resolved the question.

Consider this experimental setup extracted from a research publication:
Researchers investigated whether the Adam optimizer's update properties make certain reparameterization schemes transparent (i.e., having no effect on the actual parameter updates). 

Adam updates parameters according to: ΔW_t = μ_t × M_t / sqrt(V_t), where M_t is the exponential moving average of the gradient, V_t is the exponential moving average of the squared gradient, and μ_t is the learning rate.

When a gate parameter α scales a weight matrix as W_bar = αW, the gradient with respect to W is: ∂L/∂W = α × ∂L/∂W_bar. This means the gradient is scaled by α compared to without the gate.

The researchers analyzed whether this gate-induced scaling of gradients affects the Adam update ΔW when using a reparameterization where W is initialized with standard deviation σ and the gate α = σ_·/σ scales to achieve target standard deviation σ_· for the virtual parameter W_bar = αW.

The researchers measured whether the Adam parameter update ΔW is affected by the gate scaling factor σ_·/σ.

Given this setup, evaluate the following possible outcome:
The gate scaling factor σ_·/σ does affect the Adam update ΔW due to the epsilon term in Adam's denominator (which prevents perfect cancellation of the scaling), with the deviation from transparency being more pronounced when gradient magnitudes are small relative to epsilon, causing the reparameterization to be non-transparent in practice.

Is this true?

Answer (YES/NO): NO